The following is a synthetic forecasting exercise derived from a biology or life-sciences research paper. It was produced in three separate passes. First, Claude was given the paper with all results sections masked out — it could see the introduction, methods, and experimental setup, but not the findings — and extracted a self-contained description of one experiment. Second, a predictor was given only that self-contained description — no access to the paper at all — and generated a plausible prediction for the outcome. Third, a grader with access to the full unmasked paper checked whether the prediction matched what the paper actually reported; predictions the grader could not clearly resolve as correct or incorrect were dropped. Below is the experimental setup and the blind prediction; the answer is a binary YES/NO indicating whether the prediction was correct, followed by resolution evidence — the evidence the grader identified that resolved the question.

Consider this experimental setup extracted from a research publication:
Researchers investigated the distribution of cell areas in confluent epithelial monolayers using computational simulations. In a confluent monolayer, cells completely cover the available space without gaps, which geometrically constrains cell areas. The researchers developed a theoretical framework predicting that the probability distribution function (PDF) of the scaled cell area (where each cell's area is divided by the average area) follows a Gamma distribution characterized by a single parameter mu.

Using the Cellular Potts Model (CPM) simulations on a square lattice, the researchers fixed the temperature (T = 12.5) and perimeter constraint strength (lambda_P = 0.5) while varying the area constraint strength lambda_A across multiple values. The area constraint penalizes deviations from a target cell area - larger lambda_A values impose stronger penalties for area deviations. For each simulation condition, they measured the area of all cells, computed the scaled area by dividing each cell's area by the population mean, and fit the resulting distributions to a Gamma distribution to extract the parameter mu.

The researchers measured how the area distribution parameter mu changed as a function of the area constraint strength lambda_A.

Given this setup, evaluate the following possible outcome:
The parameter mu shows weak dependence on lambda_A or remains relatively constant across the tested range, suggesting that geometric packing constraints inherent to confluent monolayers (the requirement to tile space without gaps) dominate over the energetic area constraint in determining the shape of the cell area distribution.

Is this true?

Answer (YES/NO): NO